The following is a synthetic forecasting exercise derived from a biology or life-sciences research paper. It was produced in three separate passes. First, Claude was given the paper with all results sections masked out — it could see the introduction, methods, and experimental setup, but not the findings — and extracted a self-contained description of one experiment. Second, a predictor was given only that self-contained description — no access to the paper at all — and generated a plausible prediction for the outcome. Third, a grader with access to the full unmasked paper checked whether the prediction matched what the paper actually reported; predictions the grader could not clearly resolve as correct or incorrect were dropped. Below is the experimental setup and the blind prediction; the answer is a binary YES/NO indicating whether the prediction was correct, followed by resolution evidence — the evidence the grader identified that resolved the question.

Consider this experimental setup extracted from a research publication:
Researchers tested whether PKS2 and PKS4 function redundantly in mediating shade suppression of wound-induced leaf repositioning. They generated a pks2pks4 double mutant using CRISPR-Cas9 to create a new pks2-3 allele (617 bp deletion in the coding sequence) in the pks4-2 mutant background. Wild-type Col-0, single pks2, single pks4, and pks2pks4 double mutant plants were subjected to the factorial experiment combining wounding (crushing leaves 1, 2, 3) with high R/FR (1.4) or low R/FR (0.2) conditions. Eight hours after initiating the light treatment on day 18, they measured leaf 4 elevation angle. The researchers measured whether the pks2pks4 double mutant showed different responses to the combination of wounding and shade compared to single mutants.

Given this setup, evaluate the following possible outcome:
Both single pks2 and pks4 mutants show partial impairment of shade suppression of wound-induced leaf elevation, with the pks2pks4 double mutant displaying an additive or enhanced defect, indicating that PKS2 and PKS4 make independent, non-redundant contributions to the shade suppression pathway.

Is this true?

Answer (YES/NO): NO